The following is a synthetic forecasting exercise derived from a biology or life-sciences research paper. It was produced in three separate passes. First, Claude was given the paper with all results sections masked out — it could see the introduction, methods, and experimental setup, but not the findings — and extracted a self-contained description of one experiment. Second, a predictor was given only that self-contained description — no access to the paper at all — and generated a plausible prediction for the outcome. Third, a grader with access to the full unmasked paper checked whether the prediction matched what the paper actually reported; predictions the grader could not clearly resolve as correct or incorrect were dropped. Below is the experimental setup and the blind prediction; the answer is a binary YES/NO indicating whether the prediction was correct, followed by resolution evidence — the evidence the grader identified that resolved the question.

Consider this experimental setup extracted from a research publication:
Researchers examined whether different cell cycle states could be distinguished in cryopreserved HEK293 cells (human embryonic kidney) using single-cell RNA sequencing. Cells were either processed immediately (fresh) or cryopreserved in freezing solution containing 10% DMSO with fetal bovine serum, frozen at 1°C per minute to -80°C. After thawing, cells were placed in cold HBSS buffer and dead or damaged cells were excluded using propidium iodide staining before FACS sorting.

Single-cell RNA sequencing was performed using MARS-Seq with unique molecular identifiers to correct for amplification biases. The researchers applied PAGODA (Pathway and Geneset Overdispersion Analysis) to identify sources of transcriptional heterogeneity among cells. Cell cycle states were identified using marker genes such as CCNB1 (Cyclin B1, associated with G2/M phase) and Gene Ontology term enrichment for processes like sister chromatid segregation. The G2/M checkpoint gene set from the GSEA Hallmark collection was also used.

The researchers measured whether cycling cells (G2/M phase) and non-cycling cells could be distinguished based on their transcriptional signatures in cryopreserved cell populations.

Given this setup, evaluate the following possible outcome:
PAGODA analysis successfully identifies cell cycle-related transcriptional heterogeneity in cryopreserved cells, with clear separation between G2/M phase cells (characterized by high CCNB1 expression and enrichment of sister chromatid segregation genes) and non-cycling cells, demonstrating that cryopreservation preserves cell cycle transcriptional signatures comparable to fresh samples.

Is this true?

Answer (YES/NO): YES